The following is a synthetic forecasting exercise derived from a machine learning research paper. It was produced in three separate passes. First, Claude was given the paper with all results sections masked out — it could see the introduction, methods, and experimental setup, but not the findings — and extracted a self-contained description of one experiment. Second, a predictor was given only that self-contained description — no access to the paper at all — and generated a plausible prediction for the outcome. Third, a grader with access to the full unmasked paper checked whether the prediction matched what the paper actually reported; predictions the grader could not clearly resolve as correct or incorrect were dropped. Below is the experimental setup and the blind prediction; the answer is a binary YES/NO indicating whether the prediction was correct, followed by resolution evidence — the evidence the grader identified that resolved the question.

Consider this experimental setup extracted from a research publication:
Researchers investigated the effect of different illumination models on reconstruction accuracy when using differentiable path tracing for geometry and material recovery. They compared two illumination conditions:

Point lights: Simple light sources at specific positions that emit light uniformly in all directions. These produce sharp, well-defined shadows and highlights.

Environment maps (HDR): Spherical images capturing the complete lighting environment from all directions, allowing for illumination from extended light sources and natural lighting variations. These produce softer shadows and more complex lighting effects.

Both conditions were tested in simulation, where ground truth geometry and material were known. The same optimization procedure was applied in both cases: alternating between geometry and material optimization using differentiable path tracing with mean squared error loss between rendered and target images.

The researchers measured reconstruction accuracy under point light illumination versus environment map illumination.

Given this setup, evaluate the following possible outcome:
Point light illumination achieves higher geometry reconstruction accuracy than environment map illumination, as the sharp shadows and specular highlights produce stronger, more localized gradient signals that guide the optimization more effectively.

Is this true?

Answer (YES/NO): YES